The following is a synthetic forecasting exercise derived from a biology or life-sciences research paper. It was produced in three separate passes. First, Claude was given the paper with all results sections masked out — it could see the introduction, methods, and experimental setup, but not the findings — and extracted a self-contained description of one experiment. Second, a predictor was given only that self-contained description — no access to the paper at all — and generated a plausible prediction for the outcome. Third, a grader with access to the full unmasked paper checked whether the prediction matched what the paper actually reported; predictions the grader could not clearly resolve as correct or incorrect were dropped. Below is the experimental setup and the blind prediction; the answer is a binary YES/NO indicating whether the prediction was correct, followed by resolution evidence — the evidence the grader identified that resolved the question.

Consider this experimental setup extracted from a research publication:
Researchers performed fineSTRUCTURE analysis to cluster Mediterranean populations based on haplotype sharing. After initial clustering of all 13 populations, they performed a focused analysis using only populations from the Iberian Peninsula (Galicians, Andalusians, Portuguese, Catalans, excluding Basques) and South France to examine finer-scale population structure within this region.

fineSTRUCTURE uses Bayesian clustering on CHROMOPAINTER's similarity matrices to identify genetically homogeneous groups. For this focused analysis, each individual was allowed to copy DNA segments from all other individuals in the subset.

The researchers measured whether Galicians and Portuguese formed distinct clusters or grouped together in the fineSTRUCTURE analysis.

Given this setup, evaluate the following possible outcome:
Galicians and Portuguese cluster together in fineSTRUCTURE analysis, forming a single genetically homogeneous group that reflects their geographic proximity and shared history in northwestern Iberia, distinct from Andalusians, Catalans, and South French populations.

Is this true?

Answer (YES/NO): YES